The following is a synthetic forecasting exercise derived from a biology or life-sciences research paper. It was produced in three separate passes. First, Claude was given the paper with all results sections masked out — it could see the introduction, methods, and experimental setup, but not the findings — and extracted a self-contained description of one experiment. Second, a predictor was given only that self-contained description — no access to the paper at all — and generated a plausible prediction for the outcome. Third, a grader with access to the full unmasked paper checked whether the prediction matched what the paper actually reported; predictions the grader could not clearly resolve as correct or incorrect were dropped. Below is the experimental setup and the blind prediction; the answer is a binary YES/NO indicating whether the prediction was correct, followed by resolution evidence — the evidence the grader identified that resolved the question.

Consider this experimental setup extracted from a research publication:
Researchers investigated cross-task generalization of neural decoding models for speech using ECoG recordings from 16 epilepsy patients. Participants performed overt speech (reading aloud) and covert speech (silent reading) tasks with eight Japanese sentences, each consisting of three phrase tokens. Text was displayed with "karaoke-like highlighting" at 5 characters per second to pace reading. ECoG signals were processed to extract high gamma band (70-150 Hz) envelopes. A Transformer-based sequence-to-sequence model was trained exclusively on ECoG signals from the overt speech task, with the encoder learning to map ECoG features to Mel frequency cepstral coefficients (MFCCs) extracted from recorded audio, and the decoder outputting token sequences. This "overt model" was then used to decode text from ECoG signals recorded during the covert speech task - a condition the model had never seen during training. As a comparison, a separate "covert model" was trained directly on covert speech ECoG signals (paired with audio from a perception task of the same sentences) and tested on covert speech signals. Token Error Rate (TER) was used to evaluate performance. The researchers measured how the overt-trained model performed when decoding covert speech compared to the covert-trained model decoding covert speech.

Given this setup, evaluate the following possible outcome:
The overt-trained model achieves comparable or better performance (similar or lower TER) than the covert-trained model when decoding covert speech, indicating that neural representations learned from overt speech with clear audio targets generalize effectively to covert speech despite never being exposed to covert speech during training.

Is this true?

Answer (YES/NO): YES